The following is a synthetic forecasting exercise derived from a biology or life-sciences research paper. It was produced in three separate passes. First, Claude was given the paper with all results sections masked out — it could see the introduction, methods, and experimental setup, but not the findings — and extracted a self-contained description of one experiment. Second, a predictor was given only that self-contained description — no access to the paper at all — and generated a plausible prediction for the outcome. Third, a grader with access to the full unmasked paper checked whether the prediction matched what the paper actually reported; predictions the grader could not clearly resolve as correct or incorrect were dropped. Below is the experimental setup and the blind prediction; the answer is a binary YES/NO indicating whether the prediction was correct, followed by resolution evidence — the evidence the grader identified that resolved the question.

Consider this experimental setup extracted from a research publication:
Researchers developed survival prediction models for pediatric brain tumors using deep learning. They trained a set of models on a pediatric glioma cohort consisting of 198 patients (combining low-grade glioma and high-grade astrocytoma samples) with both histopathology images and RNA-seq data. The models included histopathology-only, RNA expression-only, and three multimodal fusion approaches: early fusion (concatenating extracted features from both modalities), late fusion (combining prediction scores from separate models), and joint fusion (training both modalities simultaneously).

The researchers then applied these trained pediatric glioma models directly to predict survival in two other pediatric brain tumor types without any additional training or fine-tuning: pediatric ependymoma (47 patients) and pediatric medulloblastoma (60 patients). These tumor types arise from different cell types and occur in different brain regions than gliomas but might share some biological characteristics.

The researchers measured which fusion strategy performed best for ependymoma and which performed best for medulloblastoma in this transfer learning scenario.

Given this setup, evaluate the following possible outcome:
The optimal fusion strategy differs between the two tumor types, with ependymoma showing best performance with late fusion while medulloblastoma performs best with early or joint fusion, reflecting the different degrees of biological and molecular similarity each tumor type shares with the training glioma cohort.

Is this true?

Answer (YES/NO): NO